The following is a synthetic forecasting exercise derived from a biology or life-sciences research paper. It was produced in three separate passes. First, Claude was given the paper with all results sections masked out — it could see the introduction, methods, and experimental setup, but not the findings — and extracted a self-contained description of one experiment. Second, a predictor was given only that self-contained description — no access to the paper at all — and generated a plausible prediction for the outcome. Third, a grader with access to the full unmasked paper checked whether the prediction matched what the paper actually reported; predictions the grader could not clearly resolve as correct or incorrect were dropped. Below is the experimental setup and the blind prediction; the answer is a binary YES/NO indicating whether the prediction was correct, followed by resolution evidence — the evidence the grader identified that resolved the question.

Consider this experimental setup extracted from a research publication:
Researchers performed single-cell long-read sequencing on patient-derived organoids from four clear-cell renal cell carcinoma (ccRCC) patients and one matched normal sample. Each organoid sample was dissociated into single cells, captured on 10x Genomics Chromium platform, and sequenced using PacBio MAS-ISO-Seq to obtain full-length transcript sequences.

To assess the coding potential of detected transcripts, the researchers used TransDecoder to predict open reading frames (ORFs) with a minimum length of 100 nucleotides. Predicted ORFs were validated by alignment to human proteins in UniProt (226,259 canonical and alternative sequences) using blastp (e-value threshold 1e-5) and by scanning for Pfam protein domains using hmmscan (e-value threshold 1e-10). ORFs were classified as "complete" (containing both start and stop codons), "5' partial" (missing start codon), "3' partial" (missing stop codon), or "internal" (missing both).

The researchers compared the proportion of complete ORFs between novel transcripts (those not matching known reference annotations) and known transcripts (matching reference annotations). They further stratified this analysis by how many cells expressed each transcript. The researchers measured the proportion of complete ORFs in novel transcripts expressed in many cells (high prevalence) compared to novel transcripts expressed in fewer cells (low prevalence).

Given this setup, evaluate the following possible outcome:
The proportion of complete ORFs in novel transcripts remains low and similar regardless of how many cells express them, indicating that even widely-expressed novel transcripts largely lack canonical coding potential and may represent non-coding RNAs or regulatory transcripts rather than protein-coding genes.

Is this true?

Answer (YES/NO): NO